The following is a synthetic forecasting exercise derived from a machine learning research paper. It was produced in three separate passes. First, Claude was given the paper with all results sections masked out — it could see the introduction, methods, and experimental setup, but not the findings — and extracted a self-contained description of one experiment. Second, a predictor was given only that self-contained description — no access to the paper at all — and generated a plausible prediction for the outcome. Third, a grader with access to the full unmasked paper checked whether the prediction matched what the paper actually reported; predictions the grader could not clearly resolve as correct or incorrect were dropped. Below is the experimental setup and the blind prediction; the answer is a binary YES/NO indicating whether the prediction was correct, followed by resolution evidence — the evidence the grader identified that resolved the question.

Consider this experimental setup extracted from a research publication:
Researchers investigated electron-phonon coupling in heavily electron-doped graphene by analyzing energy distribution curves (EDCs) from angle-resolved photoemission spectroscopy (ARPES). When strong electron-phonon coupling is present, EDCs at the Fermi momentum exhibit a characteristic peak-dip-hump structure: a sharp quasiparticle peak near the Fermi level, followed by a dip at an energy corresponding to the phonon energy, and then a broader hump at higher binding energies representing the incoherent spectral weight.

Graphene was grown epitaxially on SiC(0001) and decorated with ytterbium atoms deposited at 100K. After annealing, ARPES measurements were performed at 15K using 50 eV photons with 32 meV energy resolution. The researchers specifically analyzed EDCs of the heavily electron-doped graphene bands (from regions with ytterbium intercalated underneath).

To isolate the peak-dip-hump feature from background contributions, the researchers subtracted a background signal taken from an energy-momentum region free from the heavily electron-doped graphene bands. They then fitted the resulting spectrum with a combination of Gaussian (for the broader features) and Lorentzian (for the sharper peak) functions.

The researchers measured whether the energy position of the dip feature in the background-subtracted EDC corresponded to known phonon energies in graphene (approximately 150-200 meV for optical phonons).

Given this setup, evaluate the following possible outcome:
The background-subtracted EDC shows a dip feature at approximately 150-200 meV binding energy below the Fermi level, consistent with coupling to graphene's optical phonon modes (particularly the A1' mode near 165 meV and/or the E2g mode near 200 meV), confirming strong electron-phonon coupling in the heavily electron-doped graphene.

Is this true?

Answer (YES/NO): YES